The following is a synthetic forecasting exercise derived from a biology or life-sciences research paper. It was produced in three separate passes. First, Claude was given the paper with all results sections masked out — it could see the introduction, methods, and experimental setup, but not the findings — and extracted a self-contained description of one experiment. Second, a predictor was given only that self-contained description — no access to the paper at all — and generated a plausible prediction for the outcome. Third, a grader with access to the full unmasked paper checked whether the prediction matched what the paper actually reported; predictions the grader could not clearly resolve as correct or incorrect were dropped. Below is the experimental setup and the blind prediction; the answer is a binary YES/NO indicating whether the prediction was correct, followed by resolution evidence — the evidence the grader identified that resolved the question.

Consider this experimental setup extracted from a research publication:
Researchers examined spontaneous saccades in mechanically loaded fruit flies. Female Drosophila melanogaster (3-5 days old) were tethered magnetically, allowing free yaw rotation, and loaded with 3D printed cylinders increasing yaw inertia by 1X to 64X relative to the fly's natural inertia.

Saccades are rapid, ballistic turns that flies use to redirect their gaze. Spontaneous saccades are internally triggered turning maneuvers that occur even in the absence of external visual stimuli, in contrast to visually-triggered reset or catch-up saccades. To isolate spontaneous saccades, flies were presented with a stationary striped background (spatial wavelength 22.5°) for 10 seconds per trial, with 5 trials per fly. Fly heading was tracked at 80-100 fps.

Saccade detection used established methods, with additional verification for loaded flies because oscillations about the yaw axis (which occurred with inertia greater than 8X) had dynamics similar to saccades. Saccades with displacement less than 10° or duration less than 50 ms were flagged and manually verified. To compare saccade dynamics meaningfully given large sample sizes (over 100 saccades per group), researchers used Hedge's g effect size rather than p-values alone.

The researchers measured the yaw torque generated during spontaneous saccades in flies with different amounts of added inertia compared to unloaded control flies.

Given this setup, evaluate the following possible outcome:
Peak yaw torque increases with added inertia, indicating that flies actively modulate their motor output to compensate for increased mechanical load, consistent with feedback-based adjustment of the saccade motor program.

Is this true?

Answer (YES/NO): YES